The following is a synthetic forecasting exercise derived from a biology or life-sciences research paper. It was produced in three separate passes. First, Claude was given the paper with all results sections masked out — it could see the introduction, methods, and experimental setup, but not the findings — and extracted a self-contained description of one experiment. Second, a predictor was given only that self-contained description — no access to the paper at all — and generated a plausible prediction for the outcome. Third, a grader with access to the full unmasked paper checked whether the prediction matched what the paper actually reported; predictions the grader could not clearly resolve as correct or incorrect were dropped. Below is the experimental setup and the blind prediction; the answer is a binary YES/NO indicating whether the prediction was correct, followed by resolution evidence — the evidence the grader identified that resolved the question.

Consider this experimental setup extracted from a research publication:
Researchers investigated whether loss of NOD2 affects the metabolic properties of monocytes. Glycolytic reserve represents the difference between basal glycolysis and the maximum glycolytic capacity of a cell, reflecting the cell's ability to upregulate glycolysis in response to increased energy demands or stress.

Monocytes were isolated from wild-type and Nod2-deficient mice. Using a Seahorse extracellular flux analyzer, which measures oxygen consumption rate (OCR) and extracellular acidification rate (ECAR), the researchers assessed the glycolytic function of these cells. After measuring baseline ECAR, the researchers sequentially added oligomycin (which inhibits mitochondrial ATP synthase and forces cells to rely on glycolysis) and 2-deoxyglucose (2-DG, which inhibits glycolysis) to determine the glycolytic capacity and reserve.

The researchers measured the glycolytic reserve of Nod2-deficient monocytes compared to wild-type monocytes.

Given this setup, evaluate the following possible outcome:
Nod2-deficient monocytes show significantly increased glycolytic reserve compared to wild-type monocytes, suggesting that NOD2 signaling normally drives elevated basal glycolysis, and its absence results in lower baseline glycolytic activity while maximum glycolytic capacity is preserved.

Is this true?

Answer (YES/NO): NO